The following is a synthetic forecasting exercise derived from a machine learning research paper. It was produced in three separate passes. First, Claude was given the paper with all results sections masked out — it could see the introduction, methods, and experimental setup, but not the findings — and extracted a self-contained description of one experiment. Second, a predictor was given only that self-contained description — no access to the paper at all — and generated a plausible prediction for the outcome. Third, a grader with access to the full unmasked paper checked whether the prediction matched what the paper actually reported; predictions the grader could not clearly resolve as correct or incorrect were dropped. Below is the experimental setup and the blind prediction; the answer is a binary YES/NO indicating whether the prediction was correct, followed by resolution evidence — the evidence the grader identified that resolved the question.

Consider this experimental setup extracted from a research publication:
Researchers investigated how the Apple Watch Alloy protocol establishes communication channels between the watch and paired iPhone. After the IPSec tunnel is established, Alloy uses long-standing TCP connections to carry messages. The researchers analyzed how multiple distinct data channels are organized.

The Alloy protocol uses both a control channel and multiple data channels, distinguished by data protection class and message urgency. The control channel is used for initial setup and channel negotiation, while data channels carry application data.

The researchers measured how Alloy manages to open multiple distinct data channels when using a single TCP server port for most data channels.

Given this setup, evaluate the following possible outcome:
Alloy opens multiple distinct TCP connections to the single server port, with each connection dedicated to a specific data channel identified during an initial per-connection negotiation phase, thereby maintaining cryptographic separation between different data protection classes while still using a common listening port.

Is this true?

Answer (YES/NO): NO